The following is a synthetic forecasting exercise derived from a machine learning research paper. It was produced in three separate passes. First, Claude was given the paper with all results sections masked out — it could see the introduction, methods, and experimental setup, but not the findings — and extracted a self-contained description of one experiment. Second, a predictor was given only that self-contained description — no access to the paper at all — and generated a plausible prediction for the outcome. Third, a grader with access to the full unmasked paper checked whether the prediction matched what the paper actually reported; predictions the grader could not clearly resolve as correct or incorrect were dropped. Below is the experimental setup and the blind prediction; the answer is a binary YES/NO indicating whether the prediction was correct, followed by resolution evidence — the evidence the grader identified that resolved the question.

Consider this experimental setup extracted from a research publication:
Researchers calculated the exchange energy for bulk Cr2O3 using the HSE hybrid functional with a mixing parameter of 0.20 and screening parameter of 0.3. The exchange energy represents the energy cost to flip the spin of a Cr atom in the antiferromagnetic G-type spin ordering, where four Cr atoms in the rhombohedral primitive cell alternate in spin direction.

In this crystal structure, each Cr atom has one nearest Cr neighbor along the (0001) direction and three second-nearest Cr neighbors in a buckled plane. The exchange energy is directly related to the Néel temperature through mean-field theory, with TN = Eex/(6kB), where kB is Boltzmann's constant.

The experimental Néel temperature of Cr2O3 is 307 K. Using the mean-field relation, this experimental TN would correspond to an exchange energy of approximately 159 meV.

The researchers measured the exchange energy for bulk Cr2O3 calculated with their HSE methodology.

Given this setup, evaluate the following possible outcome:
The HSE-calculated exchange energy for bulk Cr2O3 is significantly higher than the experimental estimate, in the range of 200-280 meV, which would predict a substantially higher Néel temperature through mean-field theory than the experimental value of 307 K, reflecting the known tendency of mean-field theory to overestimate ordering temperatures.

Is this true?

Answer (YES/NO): NO